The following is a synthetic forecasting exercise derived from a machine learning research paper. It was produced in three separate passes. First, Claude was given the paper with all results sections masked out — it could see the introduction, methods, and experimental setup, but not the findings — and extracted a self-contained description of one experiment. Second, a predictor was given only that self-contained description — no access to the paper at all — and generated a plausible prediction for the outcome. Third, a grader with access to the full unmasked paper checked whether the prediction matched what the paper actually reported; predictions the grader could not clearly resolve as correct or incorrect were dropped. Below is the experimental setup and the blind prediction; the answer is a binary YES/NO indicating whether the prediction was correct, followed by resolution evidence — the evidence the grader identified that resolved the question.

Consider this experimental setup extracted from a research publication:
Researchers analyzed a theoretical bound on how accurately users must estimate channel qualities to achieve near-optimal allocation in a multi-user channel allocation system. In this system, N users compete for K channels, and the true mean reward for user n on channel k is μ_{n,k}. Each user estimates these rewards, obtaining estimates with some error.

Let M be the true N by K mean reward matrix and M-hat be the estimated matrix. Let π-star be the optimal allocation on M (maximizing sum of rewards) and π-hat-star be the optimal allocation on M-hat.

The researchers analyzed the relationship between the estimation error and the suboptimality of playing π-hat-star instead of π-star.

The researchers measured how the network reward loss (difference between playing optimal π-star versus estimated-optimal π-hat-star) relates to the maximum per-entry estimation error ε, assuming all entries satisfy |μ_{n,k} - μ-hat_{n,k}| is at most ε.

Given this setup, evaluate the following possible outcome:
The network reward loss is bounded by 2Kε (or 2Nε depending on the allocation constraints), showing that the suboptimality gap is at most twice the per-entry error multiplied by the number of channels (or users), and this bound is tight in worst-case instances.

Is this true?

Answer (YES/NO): NO